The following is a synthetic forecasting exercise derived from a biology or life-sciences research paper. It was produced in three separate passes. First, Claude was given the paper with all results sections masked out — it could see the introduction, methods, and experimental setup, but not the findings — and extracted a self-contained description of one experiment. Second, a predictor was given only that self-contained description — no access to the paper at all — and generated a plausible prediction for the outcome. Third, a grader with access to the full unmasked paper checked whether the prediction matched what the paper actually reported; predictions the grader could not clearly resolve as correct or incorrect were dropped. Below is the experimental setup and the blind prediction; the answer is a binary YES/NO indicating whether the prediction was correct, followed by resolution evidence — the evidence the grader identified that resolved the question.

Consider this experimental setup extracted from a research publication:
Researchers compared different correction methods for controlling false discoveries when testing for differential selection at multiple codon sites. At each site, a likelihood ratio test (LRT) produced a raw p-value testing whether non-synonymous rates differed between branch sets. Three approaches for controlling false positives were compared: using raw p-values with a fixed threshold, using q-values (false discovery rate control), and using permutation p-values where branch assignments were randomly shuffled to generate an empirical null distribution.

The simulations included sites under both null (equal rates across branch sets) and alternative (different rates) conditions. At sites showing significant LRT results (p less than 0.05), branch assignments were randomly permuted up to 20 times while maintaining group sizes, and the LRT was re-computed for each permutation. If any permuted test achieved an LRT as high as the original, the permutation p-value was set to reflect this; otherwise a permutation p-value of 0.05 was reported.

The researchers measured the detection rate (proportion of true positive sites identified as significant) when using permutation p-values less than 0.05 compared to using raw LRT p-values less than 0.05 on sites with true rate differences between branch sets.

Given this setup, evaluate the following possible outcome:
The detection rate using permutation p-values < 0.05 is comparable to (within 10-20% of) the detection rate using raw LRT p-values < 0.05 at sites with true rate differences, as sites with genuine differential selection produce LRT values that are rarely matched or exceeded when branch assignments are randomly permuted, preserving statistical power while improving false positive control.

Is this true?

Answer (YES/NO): NO